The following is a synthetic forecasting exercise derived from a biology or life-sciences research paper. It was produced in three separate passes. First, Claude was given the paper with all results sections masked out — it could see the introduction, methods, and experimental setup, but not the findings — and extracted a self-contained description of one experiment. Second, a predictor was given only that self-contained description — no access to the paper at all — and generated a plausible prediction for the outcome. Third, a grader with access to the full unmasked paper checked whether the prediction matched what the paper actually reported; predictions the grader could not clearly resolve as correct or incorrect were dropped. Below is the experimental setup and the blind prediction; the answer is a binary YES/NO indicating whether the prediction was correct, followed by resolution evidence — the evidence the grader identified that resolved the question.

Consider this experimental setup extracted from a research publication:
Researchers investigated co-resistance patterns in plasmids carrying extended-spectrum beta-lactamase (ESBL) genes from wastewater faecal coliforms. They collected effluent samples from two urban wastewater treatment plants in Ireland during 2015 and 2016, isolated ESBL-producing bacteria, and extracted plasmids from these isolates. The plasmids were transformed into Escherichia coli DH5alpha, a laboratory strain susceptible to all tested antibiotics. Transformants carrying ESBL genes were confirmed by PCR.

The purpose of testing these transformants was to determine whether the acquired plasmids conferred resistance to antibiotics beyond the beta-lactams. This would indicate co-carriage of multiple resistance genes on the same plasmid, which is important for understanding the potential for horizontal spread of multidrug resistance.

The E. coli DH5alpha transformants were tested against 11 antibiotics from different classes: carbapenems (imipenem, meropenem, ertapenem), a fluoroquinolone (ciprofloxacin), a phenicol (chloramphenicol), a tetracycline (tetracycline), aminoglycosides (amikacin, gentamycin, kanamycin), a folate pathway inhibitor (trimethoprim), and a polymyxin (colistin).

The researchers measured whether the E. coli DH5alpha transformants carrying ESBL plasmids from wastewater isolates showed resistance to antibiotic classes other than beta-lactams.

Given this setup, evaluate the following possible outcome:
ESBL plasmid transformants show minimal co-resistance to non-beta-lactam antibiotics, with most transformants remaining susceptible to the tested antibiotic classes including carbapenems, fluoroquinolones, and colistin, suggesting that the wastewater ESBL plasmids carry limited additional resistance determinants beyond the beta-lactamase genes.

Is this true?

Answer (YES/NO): NO